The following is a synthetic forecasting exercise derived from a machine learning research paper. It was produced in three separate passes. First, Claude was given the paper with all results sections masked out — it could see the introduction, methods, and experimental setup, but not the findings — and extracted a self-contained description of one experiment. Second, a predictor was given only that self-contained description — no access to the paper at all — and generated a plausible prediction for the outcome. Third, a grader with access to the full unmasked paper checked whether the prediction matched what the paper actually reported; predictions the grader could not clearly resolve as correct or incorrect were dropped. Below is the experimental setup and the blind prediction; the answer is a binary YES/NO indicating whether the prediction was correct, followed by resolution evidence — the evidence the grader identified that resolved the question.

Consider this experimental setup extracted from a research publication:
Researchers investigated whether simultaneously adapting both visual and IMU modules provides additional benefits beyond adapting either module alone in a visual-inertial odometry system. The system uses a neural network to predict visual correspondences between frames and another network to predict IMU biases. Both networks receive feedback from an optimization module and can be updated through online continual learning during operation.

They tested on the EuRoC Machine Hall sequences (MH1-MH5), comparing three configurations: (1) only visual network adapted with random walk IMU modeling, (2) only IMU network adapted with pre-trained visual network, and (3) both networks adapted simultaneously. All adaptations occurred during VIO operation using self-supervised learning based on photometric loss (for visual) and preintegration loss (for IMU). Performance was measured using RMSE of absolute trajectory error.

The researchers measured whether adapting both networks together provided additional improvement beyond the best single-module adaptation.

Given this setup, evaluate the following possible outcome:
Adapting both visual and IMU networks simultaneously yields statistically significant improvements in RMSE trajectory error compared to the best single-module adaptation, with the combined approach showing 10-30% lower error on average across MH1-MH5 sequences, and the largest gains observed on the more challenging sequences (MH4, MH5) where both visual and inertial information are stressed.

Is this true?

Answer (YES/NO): NO